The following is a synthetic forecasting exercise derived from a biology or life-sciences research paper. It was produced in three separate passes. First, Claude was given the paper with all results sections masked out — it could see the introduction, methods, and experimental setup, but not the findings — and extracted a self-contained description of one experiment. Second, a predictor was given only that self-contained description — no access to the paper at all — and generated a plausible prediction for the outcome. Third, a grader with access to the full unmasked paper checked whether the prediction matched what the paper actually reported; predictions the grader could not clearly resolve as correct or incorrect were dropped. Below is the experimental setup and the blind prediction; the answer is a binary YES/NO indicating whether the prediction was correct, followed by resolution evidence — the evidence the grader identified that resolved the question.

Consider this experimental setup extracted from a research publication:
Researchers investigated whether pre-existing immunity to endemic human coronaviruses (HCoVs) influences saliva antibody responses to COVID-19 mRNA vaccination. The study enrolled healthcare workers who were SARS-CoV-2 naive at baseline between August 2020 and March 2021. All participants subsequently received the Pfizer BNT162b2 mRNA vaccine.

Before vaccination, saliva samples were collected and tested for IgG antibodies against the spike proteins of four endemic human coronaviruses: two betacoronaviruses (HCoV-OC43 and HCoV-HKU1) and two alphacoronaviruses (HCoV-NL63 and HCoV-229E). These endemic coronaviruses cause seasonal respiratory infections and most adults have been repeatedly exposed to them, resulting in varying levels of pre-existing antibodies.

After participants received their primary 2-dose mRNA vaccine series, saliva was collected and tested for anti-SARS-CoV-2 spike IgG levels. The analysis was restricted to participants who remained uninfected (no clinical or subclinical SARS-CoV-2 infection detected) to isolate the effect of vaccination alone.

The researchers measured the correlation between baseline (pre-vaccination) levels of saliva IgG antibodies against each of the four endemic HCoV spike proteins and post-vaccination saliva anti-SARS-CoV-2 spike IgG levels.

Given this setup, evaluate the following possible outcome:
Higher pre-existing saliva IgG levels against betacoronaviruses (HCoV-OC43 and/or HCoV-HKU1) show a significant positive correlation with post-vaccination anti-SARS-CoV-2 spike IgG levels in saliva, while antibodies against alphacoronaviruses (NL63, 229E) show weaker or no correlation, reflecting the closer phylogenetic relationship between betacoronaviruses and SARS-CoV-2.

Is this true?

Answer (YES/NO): NO